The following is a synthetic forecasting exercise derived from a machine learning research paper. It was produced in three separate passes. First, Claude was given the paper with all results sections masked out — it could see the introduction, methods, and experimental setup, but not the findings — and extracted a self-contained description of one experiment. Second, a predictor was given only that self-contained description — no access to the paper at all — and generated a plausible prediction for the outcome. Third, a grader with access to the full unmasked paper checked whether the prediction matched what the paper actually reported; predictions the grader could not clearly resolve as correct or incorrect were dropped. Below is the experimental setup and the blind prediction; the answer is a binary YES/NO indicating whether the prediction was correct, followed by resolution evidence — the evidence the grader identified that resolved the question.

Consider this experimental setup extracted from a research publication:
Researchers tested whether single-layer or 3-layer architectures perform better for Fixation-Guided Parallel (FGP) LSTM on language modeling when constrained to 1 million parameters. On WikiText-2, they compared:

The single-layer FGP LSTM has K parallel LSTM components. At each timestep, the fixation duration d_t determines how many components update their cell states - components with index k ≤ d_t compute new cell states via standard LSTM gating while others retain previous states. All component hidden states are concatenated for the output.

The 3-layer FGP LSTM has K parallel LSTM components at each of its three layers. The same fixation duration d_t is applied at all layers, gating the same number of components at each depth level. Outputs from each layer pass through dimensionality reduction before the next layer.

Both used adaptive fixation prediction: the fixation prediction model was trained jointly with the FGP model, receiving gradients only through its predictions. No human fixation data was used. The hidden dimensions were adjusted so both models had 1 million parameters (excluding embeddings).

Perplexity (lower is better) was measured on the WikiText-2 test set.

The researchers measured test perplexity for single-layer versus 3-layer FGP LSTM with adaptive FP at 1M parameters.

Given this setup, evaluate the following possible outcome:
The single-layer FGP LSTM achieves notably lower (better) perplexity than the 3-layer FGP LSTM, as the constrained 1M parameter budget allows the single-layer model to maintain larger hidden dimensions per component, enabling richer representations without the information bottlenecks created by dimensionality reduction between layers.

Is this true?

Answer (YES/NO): YES